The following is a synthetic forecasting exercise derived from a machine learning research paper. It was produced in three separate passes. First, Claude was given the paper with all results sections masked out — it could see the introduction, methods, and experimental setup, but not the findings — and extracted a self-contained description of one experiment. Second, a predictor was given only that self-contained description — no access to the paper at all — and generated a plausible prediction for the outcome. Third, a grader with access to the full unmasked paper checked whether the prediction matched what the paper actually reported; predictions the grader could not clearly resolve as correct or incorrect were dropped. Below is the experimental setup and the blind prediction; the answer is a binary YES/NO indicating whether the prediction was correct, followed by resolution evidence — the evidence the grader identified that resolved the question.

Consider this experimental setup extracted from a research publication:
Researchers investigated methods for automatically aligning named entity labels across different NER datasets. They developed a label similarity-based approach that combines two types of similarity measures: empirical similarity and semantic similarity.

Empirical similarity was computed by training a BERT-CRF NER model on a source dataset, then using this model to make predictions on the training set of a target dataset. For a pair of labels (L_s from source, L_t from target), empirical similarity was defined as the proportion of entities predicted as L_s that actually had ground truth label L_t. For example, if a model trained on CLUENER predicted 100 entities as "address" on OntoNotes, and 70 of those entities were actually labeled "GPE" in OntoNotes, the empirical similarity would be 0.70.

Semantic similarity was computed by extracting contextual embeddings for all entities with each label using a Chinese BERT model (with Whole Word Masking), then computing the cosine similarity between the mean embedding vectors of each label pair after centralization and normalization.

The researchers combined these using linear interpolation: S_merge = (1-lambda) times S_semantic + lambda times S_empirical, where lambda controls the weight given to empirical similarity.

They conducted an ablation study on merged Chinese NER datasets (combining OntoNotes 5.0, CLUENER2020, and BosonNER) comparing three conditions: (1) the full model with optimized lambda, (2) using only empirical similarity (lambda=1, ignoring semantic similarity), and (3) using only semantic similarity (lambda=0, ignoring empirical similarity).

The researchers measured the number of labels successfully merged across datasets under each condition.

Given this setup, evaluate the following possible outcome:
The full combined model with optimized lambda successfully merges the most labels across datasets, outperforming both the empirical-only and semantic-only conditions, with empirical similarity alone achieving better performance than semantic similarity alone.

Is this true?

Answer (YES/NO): NO